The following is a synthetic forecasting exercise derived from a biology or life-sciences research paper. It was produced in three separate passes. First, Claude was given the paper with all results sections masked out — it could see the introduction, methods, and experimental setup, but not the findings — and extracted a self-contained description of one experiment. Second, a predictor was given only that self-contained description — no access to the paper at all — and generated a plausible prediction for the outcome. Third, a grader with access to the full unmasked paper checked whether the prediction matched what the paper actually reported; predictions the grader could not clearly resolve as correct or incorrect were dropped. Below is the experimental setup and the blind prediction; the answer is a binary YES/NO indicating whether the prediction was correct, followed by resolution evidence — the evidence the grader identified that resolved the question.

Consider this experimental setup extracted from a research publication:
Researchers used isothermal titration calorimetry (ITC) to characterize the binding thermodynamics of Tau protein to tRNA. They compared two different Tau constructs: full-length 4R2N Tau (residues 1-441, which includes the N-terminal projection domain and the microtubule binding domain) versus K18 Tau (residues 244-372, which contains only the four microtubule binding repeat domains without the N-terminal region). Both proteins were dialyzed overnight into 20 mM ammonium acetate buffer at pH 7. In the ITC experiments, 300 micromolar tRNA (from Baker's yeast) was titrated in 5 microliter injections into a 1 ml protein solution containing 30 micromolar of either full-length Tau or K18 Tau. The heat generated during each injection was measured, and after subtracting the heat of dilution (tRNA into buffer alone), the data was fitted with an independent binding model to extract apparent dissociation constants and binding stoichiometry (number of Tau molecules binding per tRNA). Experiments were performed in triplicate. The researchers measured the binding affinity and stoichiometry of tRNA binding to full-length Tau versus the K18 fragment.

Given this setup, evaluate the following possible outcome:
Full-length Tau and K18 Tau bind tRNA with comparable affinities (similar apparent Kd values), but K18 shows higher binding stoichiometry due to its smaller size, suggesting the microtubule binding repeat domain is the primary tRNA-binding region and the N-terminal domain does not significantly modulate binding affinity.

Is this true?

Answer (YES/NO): NO